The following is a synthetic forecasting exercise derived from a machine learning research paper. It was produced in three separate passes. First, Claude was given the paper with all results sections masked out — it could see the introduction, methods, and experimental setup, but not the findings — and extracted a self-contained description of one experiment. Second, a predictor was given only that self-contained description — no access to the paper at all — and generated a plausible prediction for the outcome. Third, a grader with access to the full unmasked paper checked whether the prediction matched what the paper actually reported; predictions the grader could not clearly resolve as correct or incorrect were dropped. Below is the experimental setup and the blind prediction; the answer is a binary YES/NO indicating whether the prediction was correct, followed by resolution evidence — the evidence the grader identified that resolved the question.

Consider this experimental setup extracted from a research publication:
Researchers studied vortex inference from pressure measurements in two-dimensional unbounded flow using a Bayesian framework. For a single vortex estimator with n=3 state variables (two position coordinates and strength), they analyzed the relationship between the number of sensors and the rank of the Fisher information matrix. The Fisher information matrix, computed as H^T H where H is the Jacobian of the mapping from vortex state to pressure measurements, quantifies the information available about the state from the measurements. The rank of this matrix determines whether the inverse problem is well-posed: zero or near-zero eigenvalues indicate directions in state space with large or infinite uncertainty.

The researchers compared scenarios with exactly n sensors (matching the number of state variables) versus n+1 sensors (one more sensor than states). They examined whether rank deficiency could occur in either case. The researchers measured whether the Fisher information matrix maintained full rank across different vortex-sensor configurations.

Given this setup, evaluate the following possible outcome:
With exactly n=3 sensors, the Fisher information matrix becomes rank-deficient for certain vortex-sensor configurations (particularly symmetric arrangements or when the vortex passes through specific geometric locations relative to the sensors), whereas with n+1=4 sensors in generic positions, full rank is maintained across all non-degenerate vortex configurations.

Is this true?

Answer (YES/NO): NO